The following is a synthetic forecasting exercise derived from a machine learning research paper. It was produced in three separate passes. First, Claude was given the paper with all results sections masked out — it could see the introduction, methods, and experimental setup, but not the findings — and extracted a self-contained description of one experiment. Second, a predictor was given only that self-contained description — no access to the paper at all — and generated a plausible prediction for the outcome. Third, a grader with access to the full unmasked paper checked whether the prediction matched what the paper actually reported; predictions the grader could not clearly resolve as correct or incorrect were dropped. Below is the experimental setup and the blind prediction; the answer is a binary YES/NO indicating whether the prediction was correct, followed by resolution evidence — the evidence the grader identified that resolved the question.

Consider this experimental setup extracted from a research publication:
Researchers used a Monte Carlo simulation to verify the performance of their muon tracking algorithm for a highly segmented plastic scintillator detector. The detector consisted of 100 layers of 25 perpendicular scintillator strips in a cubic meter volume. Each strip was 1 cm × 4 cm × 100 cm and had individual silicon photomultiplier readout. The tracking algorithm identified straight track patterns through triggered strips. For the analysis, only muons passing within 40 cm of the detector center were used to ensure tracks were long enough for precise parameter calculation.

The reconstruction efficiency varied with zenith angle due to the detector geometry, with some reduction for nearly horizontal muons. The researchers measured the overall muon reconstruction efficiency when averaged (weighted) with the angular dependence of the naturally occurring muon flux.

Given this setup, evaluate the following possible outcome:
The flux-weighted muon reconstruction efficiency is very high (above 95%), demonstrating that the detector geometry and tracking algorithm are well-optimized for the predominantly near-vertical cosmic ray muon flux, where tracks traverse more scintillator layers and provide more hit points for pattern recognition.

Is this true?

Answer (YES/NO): YES